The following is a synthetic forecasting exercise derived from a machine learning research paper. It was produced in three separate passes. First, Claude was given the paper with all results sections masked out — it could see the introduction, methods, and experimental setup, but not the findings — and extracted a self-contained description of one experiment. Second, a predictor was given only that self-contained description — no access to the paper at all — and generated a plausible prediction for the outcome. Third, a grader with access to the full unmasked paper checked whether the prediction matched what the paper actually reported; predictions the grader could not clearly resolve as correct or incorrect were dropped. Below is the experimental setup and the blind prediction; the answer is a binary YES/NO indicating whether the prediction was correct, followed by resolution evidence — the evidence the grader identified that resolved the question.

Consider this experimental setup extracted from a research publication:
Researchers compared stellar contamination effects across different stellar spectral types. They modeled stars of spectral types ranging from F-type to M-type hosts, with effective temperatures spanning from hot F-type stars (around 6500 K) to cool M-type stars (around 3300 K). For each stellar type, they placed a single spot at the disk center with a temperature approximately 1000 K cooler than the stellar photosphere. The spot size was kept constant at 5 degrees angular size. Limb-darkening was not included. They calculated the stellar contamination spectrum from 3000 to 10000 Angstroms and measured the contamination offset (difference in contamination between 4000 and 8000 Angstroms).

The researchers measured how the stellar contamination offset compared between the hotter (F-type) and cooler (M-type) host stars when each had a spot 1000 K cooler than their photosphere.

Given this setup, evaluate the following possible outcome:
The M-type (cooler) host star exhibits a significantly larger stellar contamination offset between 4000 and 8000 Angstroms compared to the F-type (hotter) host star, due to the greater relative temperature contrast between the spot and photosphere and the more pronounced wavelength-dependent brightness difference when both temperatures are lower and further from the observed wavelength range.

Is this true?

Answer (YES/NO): YES